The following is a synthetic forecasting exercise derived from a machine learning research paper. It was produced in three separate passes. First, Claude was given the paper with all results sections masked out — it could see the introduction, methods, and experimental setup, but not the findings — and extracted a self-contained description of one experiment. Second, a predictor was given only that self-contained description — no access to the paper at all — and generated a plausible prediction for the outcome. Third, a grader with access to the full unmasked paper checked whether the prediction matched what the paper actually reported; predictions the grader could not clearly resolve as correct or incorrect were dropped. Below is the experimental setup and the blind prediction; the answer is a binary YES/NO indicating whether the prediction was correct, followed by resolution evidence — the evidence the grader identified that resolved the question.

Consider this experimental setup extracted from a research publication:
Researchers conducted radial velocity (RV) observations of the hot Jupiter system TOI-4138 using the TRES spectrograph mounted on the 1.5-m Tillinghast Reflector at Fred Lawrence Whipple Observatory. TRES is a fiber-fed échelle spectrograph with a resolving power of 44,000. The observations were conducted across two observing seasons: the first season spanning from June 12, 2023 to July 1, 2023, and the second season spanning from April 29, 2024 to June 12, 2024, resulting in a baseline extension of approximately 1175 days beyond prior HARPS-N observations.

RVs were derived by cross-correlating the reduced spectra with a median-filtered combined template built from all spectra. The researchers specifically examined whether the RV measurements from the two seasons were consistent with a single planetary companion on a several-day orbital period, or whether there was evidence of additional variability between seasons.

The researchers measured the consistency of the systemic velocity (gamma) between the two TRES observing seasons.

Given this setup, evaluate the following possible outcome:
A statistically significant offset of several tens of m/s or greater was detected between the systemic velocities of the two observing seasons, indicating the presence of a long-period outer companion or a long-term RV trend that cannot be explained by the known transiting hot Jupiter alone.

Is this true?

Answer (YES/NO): YES